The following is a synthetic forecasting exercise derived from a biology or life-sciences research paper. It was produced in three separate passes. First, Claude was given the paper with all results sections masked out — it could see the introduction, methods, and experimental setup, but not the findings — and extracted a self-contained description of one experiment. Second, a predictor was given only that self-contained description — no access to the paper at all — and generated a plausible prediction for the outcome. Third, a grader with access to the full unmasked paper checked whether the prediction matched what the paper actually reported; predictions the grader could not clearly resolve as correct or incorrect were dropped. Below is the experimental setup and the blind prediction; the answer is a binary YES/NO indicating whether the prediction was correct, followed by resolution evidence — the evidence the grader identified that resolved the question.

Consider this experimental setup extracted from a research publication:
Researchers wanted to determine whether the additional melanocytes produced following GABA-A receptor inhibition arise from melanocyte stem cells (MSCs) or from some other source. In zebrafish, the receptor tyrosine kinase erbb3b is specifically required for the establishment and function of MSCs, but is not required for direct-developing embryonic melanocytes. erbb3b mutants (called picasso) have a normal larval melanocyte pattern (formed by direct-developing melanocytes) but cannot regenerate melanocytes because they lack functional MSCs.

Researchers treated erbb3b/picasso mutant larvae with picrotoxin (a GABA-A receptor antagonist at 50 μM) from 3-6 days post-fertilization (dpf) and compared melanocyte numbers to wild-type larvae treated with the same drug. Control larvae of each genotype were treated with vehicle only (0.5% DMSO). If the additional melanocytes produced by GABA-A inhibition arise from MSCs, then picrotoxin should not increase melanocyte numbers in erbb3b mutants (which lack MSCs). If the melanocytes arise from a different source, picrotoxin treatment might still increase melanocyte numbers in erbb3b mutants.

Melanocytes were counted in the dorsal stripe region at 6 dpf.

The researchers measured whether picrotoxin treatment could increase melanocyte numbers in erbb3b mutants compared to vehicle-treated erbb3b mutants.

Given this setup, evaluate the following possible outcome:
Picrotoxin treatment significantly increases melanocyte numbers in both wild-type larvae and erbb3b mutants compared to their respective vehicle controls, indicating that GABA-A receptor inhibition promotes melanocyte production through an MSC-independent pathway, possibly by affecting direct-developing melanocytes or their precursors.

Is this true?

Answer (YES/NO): NO